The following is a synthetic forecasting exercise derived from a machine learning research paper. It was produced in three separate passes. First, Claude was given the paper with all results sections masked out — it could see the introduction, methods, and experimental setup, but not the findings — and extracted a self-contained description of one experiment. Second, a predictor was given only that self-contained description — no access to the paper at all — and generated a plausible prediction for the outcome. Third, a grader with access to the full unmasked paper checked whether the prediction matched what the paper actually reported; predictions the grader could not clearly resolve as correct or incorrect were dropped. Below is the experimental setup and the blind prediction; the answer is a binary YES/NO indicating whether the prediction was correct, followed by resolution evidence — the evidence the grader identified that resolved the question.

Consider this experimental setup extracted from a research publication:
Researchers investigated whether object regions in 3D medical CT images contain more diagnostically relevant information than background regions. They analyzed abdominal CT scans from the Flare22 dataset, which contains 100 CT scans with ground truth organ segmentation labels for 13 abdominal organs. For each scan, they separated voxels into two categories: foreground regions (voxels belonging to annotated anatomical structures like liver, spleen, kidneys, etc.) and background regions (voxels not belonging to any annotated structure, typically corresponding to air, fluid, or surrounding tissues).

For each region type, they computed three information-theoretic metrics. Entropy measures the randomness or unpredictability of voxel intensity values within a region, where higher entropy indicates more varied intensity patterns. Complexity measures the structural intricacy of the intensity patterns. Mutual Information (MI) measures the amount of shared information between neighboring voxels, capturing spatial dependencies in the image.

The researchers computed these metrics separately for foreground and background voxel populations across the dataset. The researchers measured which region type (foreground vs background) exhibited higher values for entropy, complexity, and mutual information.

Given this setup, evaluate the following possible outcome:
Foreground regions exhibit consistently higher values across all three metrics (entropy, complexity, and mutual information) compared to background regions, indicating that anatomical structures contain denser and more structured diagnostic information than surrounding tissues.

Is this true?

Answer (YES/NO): YES